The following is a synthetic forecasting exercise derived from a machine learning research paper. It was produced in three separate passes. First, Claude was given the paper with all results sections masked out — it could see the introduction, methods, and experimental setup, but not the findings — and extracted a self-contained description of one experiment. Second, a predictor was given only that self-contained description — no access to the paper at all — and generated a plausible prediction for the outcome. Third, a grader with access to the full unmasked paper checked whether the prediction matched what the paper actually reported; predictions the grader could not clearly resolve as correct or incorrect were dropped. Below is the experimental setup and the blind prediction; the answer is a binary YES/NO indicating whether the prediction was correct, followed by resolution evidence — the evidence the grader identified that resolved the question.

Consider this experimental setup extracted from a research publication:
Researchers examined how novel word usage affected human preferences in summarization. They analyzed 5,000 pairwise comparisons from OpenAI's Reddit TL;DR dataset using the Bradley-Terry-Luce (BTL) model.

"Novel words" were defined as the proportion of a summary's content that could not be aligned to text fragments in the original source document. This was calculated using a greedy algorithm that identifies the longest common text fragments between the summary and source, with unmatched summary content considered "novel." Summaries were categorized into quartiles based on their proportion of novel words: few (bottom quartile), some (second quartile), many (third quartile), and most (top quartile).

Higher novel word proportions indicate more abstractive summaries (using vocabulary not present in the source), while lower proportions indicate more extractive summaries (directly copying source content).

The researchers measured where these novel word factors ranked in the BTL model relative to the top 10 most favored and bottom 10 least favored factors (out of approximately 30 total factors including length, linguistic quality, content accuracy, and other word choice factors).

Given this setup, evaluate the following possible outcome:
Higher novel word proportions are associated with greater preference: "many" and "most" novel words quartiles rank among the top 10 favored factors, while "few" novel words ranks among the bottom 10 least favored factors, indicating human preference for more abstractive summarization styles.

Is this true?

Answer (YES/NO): NO